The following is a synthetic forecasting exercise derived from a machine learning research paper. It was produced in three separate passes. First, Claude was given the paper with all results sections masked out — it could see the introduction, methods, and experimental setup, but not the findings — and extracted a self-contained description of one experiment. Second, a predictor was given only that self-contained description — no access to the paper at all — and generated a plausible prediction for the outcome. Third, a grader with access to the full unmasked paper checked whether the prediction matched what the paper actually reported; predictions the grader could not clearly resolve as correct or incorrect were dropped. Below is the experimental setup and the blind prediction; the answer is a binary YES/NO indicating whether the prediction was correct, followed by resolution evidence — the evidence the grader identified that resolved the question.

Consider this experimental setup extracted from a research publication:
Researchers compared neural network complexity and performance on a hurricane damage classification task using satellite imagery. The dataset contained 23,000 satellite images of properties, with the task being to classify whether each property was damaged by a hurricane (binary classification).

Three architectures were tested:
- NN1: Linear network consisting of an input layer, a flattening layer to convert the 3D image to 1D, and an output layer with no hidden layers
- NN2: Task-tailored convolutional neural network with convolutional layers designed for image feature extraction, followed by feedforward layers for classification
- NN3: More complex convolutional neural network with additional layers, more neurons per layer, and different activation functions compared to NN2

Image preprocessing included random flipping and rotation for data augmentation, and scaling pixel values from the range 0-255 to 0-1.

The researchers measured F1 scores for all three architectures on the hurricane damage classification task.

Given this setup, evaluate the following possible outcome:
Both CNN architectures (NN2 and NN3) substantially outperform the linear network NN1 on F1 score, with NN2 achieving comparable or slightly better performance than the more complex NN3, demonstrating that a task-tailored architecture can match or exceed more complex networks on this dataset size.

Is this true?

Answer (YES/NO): NO